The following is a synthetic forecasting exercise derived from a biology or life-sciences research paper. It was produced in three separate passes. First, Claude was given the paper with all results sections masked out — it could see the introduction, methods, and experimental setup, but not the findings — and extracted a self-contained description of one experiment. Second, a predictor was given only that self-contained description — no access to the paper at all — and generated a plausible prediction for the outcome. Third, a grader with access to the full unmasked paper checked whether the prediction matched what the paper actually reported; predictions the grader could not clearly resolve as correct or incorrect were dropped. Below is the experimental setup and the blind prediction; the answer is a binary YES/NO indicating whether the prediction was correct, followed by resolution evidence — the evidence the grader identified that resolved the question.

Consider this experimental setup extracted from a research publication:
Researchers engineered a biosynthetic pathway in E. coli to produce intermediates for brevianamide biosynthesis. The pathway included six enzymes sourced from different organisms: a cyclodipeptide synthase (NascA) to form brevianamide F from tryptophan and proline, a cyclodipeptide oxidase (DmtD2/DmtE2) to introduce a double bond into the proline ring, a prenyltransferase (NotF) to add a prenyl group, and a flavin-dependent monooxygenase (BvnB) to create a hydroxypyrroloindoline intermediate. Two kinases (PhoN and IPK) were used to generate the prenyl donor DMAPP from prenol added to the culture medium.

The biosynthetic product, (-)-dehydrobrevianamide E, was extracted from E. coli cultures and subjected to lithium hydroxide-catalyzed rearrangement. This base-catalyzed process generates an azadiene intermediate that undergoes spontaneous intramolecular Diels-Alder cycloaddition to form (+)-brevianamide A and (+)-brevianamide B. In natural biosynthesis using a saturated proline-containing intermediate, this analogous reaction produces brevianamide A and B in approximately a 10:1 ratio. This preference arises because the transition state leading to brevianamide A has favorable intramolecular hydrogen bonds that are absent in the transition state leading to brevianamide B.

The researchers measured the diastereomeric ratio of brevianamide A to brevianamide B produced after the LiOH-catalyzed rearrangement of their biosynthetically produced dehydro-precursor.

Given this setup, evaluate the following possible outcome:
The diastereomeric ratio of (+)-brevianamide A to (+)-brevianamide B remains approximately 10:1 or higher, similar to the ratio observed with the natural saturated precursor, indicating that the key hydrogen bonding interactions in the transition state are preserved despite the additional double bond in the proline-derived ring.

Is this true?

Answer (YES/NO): YES